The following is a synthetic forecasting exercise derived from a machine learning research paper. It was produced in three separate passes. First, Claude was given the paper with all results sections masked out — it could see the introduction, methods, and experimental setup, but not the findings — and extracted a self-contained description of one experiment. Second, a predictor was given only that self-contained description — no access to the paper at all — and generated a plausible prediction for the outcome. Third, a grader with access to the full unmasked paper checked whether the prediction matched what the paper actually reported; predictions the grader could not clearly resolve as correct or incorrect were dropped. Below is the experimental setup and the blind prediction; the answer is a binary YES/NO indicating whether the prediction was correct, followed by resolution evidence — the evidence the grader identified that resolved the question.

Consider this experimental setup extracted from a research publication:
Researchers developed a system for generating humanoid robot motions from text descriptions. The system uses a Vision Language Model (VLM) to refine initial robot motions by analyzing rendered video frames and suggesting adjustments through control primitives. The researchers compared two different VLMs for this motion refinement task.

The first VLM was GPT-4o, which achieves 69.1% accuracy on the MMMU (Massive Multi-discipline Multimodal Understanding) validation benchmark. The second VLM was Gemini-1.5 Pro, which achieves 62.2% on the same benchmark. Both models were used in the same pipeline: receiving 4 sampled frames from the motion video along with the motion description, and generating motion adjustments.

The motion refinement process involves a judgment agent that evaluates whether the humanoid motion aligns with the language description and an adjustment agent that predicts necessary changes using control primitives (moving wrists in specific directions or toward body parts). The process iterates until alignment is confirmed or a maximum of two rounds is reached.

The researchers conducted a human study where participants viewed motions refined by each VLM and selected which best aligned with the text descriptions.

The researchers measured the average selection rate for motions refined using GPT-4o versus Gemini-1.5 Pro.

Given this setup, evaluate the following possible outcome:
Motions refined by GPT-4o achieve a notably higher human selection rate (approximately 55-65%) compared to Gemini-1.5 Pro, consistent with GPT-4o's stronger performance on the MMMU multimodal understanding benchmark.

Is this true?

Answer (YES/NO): NO